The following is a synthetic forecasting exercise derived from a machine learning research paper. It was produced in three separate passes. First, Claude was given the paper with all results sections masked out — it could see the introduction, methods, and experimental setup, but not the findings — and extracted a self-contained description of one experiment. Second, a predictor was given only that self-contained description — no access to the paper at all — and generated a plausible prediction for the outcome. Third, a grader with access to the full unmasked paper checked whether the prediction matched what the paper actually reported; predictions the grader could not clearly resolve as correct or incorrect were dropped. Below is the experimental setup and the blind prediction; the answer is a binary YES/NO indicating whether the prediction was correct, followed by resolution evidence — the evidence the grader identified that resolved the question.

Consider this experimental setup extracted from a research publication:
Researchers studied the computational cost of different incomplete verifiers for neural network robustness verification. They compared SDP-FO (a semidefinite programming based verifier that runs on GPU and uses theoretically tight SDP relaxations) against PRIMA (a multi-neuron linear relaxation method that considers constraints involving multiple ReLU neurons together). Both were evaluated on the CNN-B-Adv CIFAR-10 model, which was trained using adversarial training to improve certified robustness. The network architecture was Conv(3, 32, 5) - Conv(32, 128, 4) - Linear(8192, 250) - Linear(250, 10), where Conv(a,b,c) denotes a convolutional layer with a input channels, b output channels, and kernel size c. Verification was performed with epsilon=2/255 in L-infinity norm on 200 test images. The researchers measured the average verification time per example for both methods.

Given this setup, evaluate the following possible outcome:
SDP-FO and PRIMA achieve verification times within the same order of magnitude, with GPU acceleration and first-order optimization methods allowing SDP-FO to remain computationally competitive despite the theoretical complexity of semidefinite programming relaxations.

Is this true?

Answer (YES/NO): NO